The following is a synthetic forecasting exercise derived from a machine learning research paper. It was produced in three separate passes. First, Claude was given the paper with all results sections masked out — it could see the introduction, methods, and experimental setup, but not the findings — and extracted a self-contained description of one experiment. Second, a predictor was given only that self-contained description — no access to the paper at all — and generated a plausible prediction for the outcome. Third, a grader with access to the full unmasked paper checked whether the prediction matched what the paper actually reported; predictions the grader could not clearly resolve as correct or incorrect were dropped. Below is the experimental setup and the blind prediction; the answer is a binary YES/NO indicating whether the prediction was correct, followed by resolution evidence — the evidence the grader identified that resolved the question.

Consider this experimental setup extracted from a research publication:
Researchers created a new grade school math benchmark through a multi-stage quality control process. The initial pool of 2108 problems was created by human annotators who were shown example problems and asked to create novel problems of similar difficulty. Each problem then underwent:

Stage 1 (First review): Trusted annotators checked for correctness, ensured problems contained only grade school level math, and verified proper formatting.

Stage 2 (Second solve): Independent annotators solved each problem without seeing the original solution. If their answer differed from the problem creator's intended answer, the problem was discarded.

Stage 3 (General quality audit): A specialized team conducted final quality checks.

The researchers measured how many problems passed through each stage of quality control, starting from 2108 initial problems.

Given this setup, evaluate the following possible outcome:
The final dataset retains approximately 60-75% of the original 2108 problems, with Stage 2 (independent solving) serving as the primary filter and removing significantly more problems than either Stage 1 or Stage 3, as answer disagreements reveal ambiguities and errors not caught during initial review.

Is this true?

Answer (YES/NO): NO